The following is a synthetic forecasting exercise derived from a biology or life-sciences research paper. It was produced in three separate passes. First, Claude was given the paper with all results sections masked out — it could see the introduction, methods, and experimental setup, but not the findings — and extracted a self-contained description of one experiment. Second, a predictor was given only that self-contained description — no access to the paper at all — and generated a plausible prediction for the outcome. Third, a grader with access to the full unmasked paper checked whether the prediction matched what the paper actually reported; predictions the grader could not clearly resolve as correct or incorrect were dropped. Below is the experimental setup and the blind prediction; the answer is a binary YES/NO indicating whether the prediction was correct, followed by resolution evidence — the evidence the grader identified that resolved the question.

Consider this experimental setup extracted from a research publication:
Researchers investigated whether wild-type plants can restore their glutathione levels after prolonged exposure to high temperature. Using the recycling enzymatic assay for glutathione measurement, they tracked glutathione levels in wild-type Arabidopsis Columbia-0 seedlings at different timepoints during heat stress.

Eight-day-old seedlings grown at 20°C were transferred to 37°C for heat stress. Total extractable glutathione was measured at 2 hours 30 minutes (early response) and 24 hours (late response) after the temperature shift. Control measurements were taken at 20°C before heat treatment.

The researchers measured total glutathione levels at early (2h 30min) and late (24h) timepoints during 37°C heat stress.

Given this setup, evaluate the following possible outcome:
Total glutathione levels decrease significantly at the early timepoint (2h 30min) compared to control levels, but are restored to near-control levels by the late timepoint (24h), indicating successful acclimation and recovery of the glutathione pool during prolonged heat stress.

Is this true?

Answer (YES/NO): NO